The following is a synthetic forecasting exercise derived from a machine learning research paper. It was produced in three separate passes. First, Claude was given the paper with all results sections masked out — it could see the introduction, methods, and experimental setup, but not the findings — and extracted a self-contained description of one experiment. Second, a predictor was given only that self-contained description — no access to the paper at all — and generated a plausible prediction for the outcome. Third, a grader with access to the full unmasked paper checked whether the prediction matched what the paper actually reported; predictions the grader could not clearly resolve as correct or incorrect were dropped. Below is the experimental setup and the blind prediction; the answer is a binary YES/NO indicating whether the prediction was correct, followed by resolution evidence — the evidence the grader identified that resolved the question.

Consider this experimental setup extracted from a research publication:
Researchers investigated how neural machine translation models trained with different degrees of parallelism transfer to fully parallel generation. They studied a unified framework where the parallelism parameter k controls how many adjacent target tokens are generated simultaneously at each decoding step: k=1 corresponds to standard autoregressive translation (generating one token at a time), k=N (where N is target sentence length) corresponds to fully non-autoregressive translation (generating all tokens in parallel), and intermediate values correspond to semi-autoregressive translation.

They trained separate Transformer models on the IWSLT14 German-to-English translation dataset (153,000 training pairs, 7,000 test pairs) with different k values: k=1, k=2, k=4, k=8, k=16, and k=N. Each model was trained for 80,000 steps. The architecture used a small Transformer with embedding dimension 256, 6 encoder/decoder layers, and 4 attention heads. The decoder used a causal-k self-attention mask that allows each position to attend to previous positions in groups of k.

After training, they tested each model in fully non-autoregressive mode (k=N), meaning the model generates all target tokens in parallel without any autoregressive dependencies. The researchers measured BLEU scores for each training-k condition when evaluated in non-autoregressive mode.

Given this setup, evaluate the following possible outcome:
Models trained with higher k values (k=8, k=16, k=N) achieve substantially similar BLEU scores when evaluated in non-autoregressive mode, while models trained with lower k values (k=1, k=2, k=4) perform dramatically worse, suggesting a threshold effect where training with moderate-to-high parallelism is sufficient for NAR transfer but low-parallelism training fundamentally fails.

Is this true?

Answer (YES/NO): NO